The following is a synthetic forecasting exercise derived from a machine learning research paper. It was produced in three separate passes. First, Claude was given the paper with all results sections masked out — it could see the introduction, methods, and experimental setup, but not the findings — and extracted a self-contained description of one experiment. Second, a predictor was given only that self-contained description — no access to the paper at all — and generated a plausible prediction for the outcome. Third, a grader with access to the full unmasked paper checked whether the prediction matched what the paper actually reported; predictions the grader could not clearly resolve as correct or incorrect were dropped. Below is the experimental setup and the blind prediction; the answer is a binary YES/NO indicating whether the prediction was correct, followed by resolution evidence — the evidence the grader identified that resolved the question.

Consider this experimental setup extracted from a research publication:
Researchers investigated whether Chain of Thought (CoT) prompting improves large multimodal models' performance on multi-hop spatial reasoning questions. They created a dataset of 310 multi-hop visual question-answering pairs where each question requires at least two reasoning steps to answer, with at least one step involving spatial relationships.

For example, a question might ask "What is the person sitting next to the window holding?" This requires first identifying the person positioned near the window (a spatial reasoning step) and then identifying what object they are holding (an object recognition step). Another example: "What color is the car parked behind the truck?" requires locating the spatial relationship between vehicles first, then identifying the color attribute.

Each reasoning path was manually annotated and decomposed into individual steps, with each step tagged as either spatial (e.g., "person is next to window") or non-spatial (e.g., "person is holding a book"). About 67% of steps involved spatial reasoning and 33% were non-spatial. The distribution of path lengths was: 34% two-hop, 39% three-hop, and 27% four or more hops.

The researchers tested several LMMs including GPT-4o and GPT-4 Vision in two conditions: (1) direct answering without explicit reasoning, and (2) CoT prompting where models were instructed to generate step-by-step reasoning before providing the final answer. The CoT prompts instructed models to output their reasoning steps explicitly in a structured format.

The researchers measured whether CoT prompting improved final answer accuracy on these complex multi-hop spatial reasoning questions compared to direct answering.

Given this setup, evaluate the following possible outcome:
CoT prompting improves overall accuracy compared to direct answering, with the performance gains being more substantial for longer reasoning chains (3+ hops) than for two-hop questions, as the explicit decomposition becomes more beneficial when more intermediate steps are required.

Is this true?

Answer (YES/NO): NO